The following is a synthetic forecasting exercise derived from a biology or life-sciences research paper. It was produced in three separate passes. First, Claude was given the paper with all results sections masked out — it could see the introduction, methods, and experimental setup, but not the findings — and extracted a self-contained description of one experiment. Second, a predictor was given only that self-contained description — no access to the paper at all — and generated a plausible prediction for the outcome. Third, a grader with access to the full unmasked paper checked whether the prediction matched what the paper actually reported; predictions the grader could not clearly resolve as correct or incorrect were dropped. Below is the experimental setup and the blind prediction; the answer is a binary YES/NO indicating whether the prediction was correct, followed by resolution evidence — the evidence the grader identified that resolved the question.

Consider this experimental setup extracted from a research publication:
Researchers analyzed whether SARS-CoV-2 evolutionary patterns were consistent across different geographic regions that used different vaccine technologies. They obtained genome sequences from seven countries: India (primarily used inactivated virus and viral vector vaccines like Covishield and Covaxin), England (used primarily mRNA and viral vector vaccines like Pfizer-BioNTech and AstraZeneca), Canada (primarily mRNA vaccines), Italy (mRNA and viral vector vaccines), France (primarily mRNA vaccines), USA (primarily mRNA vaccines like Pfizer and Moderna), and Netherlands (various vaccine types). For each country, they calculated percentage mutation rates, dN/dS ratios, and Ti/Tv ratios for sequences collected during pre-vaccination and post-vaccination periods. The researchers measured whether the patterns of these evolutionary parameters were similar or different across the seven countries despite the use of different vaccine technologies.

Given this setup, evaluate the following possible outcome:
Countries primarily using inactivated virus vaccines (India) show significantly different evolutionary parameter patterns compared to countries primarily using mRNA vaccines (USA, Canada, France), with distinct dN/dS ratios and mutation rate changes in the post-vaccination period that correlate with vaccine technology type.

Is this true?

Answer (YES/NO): NO